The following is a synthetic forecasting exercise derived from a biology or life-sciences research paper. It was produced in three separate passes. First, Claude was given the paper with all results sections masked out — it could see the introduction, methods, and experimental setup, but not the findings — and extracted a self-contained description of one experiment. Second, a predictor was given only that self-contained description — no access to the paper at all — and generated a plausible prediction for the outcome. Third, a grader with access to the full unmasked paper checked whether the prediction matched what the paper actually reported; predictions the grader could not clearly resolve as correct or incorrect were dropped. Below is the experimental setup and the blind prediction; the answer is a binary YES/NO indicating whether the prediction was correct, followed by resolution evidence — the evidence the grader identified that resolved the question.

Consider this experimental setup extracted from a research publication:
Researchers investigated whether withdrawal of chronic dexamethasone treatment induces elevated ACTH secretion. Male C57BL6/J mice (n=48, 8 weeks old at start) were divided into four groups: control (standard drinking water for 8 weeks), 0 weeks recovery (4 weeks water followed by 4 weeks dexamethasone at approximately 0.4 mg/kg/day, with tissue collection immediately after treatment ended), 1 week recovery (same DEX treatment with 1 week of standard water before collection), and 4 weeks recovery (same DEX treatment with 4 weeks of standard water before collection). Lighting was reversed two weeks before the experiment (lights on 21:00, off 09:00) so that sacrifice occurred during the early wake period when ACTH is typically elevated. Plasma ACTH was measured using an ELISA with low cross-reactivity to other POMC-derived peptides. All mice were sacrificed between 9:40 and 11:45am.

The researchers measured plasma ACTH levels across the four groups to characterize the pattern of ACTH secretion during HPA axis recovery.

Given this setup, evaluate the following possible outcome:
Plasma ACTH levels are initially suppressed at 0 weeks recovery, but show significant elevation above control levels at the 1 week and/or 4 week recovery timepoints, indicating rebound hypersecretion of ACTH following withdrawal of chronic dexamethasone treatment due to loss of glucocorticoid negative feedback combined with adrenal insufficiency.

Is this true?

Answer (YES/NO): NO